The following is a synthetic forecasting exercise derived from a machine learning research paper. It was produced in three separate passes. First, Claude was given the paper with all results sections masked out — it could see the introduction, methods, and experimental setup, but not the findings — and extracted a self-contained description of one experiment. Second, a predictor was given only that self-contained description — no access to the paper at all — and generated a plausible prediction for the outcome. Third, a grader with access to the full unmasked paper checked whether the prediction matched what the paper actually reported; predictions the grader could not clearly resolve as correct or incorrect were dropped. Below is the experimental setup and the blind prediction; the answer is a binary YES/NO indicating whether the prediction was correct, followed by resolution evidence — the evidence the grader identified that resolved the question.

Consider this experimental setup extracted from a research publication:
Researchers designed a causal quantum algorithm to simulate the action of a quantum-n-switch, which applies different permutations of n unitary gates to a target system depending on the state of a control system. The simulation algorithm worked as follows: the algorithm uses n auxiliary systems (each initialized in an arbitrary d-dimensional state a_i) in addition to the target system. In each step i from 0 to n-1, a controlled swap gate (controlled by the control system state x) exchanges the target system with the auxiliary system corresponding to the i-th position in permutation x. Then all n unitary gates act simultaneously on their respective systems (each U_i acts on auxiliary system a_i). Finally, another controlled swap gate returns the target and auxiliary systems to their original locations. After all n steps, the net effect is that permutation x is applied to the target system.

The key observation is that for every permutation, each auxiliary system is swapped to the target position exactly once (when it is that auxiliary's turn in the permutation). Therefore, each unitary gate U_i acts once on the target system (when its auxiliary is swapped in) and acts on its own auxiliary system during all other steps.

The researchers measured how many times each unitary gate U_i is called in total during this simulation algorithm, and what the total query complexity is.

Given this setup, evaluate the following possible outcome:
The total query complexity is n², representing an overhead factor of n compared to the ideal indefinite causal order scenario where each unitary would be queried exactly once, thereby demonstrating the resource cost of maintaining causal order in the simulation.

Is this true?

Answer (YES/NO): YES